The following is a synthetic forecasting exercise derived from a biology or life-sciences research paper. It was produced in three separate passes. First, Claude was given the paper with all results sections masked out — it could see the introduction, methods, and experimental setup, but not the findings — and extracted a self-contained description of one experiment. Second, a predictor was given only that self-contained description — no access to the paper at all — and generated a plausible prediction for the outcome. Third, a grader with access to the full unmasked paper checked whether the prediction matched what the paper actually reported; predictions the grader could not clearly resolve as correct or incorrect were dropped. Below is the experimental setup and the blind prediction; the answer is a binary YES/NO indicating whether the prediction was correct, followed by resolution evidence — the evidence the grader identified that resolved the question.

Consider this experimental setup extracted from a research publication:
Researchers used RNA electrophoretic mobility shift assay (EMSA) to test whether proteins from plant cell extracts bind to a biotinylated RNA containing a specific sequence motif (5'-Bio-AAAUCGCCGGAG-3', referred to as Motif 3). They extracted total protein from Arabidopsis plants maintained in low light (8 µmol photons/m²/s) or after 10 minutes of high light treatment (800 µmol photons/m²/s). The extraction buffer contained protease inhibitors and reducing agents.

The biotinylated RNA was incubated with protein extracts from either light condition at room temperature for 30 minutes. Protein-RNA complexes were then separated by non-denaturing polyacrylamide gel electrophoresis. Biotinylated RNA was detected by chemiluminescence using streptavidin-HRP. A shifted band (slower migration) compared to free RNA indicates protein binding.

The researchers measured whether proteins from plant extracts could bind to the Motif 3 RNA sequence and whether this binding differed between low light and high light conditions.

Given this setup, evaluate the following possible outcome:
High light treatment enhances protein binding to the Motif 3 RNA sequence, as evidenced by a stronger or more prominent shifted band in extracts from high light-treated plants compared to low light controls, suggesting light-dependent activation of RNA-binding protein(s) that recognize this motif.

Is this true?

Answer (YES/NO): YES